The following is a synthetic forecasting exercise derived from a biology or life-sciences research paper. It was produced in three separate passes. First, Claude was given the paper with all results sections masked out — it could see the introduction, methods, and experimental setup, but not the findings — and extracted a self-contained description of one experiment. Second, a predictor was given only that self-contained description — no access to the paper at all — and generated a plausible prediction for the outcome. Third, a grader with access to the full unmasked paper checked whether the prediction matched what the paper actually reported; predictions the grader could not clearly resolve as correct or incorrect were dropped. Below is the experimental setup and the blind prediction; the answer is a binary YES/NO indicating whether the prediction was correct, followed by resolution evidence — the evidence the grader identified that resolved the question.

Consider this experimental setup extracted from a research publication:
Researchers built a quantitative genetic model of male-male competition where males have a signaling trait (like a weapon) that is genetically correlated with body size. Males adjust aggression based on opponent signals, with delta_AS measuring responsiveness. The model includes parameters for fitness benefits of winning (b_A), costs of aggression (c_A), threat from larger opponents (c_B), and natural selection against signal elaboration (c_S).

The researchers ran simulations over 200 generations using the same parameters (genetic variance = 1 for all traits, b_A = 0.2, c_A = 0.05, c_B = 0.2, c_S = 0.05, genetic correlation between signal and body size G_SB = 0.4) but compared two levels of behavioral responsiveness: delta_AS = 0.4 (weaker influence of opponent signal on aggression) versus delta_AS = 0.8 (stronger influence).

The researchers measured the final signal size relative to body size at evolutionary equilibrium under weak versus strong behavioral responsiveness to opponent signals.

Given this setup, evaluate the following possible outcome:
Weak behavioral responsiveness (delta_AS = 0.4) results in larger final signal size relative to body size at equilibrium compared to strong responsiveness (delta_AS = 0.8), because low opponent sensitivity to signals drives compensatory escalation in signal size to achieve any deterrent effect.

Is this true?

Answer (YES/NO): NO